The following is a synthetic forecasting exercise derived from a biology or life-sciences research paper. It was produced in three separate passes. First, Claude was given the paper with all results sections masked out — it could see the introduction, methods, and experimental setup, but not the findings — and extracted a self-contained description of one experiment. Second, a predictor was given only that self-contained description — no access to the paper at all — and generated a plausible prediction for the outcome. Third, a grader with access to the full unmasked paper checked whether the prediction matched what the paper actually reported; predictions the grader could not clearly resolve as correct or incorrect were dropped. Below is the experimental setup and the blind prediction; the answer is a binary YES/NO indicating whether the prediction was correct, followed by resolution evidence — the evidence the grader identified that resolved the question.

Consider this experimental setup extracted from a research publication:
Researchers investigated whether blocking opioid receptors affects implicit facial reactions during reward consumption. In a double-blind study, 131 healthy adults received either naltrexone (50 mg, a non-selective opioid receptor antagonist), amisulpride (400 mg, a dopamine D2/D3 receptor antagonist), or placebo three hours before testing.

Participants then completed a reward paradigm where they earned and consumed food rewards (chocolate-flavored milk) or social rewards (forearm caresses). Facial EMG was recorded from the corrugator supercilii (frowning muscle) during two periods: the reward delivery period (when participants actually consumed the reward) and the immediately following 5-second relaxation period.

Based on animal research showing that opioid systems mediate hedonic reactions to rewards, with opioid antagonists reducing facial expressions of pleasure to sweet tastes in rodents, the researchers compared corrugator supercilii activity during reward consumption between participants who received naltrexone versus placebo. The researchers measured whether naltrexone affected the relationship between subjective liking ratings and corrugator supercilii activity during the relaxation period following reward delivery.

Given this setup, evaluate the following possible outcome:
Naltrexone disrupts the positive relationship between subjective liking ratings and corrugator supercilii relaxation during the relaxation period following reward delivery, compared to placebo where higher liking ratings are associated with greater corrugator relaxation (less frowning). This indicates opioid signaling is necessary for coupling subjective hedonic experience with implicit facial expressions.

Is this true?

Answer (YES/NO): NO